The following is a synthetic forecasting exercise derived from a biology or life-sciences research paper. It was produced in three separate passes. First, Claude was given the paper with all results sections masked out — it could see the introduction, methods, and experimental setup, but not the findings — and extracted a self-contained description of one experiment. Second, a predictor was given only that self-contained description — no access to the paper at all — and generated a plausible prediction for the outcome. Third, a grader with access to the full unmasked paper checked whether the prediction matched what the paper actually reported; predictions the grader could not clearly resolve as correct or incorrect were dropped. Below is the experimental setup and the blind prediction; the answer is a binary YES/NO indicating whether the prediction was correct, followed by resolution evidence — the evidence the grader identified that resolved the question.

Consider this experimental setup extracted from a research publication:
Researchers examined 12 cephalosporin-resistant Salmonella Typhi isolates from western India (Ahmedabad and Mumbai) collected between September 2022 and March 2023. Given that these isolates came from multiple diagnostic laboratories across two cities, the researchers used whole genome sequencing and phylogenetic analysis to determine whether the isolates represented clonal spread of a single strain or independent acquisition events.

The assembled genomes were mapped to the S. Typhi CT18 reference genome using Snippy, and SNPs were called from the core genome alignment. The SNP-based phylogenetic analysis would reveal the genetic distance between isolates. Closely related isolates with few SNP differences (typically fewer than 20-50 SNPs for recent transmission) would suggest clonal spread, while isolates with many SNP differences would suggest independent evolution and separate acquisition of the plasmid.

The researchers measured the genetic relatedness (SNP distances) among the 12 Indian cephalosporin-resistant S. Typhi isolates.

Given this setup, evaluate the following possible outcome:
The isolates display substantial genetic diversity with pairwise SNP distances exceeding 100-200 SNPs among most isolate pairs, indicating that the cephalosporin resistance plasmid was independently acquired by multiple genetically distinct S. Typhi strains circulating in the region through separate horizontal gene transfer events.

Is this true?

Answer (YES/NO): NO